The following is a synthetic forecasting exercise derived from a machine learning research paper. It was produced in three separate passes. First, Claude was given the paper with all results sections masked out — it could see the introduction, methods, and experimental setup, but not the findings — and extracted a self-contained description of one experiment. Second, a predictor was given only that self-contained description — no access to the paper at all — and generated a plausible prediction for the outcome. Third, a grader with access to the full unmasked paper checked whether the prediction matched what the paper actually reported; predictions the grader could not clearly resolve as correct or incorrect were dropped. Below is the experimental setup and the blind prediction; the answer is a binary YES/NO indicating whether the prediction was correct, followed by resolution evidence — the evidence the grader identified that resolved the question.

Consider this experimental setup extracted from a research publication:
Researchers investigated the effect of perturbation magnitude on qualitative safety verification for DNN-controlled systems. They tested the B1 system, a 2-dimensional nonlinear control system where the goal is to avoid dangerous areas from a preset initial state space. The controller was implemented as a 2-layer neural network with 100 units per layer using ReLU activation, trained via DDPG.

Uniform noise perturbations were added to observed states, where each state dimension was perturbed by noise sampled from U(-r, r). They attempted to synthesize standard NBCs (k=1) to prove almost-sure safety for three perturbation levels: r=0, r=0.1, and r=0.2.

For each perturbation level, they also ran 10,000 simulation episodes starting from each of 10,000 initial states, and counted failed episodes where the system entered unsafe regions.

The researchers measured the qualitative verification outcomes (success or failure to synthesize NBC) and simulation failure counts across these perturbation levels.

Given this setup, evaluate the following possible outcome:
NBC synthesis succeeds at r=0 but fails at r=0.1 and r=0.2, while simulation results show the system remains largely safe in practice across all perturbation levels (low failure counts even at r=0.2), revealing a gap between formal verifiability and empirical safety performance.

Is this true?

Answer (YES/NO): NO